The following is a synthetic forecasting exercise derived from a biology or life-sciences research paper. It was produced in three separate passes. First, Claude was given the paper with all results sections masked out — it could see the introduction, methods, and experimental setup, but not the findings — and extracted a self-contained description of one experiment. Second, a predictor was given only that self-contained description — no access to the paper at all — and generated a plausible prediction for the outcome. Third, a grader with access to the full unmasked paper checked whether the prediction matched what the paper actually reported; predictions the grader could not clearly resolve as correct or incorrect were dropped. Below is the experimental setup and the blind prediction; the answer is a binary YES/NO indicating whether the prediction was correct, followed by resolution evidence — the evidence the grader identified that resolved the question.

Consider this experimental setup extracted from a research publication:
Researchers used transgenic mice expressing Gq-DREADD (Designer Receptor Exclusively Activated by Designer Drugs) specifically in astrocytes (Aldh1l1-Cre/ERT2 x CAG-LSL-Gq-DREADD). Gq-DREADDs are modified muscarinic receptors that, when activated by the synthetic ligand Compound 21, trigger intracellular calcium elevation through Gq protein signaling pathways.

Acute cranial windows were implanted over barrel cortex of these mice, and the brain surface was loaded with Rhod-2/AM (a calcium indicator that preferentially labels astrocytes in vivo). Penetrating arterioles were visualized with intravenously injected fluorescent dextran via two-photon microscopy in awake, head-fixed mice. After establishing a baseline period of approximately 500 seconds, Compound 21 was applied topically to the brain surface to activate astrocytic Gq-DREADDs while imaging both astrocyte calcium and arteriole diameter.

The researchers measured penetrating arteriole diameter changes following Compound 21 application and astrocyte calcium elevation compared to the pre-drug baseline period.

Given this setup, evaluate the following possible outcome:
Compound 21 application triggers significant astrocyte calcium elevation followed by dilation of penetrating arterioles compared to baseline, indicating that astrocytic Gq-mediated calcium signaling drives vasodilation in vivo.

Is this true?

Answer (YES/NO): YES